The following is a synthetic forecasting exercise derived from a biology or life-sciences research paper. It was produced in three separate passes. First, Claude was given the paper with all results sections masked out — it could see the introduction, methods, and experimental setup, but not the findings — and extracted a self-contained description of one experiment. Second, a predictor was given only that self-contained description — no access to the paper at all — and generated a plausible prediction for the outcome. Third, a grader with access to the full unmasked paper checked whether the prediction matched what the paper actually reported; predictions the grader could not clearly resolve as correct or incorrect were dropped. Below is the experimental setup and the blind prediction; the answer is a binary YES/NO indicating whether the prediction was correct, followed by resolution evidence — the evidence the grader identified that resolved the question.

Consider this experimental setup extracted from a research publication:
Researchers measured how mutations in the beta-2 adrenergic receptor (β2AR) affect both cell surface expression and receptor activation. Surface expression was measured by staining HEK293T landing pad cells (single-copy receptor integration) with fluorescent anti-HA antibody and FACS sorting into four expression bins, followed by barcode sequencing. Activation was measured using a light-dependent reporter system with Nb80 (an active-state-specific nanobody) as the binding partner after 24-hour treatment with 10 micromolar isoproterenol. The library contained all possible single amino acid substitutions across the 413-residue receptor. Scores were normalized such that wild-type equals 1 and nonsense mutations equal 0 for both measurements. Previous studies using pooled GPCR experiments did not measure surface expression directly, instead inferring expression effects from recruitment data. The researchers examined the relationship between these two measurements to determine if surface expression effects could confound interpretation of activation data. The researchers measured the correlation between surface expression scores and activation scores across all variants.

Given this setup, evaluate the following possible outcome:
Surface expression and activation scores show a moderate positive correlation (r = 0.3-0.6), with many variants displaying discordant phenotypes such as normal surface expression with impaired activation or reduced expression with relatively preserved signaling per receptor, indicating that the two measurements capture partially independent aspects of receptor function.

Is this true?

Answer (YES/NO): YES